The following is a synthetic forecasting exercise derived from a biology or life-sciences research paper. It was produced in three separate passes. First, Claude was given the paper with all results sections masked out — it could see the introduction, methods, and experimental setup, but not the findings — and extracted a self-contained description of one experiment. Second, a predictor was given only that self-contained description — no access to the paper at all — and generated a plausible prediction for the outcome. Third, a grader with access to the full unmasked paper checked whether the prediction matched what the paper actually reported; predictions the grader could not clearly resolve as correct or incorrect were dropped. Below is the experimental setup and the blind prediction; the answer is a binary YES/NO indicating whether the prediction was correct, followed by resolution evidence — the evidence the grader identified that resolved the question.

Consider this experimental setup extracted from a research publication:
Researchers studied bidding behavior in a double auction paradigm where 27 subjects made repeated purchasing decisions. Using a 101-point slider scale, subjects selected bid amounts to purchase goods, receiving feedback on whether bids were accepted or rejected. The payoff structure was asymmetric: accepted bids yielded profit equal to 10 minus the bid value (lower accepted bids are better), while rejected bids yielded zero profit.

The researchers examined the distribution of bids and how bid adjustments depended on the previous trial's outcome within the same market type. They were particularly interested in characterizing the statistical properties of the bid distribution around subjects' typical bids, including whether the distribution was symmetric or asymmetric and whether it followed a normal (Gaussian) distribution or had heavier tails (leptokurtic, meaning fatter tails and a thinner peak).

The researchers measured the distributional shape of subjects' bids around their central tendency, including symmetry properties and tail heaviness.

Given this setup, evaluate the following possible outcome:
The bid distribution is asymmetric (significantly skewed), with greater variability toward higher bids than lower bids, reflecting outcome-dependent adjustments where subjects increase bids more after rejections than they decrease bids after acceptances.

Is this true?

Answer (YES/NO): YES